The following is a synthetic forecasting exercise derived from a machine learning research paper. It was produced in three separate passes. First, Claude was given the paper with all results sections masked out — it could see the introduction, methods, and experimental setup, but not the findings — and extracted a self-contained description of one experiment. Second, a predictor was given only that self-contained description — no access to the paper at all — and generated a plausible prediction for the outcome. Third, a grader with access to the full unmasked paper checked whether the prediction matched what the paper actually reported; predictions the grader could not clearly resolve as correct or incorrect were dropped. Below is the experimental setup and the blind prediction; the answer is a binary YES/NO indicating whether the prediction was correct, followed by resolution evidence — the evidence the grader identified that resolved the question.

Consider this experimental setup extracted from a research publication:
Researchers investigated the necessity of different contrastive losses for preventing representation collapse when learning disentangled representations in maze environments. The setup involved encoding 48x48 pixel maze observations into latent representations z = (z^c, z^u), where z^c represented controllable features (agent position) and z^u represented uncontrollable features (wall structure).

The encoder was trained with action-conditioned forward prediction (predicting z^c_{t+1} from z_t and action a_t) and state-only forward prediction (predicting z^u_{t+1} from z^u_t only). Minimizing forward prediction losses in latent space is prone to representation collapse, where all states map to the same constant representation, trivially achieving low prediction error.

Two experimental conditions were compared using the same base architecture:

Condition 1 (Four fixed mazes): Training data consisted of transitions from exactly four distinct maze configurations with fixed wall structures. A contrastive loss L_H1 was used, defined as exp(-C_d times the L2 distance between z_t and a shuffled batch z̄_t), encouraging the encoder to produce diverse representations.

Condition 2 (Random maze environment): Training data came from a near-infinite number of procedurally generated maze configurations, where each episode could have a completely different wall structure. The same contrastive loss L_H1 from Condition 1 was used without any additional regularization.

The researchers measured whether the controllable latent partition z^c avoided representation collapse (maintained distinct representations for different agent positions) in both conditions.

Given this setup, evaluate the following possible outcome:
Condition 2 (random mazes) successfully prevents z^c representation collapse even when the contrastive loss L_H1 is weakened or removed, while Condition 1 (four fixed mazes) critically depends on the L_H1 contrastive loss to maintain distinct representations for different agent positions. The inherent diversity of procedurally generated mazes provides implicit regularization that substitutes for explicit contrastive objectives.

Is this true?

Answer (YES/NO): NO